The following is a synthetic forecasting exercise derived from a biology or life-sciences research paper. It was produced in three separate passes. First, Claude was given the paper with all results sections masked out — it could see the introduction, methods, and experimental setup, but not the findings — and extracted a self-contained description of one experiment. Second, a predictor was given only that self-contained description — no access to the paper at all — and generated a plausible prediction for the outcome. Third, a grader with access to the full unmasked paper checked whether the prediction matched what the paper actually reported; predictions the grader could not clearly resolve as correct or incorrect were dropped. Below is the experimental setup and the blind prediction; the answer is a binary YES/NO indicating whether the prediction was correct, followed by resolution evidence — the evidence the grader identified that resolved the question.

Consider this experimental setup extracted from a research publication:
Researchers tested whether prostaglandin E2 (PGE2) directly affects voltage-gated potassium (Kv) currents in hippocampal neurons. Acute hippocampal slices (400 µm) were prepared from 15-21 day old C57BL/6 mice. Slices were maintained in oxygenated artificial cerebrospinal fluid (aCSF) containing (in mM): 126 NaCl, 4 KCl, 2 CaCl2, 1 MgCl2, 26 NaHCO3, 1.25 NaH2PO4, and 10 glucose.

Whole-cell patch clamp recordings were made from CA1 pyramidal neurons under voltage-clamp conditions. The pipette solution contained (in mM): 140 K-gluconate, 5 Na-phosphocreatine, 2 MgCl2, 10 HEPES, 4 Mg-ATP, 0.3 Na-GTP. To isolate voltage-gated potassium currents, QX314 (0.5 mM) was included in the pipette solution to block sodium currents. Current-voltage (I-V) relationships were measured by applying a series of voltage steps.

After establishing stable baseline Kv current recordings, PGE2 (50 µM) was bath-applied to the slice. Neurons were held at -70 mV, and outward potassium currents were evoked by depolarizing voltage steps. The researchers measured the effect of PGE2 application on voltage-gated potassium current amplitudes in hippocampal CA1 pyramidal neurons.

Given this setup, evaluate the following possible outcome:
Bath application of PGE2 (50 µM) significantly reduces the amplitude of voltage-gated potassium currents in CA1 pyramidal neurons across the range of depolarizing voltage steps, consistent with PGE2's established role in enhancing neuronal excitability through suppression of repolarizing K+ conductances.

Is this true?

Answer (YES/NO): YES